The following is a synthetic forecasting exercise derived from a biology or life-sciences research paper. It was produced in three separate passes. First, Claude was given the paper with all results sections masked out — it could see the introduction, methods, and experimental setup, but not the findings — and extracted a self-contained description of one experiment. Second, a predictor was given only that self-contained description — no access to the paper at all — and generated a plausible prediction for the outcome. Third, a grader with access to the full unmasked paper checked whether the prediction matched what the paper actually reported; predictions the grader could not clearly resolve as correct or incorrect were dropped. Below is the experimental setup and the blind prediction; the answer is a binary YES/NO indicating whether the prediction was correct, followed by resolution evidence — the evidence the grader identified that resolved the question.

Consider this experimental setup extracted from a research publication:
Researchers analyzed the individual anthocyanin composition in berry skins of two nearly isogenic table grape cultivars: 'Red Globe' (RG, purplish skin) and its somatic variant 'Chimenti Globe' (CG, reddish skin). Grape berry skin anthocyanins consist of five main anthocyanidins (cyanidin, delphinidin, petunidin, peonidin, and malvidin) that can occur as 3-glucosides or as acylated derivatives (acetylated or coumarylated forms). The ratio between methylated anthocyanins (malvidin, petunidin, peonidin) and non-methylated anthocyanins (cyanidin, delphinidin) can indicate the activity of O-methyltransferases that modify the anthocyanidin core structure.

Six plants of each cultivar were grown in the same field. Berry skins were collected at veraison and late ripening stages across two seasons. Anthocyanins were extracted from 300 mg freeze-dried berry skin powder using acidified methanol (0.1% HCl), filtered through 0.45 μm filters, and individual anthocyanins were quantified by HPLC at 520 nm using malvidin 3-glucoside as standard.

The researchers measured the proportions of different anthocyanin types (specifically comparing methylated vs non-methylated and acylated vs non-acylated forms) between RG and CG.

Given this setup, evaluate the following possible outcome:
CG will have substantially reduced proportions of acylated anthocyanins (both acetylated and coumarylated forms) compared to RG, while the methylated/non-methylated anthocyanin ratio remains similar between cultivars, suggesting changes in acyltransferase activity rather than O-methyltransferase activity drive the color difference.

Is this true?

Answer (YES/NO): NO